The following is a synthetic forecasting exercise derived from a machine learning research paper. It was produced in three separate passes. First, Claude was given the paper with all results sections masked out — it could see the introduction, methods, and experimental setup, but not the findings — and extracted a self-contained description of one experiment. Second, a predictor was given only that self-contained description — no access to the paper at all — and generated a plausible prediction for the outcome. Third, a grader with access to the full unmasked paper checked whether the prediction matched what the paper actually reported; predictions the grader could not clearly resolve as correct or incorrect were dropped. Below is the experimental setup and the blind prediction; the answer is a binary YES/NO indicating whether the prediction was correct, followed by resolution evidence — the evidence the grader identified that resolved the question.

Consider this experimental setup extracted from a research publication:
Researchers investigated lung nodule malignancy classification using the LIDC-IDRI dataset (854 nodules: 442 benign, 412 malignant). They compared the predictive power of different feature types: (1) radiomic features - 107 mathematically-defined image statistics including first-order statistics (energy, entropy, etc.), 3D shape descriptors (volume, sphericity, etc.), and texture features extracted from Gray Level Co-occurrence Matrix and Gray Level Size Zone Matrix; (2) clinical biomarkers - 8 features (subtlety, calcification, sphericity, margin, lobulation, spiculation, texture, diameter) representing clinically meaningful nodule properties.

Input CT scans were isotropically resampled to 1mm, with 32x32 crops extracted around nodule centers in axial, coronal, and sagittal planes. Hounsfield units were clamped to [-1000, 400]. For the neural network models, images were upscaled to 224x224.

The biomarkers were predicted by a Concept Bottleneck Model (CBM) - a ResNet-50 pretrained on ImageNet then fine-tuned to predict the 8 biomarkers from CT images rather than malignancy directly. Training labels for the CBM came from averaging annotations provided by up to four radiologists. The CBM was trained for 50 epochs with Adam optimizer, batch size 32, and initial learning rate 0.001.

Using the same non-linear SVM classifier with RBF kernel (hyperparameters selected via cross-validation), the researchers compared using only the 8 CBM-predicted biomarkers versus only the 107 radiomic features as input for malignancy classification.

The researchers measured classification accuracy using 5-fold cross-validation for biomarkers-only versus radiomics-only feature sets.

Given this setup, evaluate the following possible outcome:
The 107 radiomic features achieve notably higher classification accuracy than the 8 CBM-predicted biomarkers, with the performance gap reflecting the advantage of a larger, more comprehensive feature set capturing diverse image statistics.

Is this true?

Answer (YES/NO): NO